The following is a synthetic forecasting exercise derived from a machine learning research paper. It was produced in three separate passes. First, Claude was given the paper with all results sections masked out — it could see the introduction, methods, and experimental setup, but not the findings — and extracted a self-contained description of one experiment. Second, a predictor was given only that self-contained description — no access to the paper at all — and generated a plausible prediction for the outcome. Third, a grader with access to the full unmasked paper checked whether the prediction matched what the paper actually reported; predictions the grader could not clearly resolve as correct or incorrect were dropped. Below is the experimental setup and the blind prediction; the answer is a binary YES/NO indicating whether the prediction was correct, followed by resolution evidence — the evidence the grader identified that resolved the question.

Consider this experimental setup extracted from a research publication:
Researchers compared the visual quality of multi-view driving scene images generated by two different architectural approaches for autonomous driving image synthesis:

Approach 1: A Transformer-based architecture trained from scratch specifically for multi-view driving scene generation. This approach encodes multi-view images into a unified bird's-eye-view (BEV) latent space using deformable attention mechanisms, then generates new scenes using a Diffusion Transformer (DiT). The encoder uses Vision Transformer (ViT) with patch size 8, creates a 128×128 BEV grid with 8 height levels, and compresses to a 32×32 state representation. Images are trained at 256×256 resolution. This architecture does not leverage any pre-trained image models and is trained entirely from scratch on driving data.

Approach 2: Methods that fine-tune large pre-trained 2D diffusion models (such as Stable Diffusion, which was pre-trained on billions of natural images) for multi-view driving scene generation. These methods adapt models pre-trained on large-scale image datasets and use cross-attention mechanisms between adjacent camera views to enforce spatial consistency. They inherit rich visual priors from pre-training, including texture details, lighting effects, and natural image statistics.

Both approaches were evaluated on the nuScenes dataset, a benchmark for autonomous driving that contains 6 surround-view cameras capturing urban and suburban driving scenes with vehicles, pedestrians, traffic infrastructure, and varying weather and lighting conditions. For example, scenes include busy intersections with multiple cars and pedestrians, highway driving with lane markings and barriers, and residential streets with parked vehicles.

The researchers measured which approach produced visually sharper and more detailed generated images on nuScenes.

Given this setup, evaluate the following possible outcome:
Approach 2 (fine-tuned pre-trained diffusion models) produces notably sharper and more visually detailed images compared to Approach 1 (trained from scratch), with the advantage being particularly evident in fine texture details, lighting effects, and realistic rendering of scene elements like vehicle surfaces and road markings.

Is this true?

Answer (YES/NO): YES